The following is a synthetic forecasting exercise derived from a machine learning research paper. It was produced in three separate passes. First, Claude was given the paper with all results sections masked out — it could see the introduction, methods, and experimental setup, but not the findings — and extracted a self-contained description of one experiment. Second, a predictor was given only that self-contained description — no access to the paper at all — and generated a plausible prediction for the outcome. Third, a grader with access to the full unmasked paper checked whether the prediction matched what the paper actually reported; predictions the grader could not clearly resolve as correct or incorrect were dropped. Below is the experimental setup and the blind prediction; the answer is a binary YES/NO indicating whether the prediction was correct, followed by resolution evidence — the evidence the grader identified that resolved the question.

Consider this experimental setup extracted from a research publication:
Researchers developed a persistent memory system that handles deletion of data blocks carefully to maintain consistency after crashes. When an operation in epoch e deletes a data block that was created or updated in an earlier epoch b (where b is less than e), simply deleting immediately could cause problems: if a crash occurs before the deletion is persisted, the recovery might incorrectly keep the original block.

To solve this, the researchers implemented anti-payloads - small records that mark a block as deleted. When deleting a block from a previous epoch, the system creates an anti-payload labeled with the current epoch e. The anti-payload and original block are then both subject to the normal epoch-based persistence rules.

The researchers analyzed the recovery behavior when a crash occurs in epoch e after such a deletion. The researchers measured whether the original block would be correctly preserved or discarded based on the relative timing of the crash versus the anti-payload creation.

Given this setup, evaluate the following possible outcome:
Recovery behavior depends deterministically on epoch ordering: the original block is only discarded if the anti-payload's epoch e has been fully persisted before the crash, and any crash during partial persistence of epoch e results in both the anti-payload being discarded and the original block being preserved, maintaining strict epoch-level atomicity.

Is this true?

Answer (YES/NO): YES